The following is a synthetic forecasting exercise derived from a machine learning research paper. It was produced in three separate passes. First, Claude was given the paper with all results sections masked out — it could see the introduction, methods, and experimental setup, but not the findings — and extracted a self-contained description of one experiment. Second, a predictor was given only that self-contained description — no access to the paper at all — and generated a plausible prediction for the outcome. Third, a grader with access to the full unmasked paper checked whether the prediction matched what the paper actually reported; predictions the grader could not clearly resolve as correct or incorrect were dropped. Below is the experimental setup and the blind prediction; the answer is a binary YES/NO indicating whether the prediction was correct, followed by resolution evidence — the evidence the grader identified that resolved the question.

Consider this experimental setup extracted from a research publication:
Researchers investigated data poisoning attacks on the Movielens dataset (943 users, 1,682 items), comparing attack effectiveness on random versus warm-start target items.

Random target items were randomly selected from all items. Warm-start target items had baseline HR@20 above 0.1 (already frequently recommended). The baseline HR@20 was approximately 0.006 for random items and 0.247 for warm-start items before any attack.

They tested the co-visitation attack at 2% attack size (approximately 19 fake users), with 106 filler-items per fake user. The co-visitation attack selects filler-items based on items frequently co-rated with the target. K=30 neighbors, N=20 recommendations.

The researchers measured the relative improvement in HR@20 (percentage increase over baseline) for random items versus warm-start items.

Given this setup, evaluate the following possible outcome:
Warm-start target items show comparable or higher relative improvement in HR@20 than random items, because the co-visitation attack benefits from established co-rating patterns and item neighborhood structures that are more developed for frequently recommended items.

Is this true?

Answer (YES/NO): NO